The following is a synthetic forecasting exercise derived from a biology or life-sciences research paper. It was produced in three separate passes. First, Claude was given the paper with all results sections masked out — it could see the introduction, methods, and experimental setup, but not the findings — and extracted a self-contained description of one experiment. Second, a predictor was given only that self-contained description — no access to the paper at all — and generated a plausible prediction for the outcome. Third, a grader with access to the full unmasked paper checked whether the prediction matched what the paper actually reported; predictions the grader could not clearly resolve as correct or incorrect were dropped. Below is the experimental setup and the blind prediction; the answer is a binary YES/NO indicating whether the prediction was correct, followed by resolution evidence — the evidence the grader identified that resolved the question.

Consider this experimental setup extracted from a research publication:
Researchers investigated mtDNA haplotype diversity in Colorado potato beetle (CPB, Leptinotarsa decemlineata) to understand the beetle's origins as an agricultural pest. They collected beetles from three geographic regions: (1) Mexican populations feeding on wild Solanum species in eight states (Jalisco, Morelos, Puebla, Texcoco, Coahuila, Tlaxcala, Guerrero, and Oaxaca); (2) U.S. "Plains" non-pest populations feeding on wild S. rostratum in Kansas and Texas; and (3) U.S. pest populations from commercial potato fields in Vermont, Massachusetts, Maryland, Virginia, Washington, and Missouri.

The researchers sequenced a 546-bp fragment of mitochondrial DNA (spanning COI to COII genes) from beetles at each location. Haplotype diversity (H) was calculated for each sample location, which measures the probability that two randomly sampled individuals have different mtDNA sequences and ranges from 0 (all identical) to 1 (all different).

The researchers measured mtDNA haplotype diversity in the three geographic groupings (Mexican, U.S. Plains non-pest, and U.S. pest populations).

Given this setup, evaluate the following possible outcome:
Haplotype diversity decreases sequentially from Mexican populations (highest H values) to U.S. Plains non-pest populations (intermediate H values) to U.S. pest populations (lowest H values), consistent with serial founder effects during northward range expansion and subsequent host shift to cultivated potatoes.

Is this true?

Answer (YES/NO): NO